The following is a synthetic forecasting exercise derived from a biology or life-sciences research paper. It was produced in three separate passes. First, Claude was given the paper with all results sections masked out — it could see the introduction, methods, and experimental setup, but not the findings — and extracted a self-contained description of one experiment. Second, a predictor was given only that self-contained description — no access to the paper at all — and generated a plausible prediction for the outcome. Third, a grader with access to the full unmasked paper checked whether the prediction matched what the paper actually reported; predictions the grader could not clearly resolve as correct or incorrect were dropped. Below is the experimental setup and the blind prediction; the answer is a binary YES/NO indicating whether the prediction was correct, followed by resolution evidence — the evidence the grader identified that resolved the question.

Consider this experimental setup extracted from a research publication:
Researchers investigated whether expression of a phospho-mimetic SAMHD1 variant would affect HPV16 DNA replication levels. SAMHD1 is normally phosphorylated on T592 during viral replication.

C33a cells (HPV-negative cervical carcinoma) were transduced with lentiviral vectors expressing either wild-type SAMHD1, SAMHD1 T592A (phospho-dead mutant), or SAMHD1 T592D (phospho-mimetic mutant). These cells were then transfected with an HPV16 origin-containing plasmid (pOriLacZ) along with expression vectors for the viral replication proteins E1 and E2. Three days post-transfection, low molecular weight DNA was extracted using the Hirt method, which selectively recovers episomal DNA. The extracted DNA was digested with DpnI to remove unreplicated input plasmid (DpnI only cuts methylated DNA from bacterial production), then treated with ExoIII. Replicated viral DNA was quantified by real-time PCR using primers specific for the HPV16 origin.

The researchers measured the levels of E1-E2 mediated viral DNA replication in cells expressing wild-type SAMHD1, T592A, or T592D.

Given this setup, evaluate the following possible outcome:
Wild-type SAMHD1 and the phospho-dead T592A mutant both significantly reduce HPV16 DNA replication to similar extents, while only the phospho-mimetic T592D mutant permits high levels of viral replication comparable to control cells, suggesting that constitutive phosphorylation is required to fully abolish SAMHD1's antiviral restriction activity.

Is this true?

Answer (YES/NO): NO